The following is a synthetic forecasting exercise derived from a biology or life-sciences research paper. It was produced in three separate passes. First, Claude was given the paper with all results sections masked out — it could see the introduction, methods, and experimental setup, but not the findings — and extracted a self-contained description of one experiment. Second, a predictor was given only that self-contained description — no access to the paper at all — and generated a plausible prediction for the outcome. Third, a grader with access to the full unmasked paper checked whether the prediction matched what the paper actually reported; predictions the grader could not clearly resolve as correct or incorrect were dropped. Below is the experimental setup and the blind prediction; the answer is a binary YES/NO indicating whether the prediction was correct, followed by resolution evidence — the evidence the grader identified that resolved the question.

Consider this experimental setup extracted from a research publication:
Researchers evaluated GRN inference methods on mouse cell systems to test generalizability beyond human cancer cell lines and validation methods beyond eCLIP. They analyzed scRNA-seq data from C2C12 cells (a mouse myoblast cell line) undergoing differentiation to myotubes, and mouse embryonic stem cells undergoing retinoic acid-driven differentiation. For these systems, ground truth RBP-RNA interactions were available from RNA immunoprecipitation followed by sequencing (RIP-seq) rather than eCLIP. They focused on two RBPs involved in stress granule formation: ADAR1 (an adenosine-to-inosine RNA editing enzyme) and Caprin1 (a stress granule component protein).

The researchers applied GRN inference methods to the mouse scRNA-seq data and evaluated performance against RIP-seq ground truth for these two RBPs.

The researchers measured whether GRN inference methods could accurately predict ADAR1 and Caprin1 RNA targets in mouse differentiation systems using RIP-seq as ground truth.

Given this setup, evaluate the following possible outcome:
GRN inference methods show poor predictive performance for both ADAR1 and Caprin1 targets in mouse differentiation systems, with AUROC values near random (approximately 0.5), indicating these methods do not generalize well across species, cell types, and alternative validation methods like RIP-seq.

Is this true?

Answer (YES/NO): NO